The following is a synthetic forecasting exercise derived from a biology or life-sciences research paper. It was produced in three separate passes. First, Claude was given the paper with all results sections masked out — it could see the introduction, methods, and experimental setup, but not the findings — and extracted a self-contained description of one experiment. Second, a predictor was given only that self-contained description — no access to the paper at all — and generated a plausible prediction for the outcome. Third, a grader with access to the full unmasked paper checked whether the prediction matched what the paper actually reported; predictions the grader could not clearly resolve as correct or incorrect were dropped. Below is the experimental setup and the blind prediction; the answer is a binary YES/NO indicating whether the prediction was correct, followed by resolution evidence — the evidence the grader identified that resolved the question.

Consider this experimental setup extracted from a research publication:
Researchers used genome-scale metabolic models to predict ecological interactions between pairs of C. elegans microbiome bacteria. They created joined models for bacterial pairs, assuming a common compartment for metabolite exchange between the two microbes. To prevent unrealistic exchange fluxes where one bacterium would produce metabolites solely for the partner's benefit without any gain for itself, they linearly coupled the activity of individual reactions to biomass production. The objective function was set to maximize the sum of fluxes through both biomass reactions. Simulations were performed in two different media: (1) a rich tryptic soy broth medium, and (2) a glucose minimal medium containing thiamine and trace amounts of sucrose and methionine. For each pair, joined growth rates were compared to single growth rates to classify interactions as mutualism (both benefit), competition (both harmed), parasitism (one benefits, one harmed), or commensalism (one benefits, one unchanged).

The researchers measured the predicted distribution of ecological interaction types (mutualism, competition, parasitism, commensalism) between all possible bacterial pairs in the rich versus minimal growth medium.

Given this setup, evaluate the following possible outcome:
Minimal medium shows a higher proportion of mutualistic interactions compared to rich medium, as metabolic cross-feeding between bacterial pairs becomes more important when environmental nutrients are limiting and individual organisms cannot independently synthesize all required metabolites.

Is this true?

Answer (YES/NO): YES